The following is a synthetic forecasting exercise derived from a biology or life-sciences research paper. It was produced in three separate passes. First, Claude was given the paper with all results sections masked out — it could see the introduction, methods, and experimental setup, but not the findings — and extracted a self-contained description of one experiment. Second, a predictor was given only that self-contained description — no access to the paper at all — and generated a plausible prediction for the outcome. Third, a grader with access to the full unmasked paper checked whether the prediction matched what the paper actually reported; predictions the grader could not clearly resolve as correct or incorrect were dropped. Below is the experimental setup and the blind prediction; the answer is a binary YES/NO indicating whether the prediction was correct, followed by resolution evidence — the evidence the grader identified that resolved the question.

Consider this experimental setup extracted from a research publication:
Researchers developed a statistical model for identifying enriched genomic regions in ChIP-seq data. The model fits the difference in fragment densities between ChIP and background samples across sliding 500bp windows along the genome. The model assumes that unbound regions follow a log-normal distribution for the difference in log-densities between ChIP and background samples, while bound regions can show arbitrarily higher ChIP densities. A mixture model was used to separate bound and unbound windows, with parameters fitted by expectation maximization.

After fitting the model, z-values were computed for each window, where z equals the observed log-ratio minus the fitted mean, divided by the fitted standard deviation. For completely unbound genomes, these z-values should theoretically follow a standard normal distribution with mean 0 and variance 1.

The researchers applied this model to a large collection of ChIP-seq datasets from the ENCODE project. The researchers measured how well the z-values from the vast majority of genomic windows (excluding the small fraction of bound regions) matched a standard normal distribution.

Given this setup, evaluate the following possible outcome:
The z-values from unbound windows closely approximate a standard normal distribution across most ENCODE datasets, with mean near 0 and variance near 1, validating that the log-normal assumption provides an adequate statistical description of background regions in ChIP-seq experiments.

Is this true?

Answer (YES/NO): YES